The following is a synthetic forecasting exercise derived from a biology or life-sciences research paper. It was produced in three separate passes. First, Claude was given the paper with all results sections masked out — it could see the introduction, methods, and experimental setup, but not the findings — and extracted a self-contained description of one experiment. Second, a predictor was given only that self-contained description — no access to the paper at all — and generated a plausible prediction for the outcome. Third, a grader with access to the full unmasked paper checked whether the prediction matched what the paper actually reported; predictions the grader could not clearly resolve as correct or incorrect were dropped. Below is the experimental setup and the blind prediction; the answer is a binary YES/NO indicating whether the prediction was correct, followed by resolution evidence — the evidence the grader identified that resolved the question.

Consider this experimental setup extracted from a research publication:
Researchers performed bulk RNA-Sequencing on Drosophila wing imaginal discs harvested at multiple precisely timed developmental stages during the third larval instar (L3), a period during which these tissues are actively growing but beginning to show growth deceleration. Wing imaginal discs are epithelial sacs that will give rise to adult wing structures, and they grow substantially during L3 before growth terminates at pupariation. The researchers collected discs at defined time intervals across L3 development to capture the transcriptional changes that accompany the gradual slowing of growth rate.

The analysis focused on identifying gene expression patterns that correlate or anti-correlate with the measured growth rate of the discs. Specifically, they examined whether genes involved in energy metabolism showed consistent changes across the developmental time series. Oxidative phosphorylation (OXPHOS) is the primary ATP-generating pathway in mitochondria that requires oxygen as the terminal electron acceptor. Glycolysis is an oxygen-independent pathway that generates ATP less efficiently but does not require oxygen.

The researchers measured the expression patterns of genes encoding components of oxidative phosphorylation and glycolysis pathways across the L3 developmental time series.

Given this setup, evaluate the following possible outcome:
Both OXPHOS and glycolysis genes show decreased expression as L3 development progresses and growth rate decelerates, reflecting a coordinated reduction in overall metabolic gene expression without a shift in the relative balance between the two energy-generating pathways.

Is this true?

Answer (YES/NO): NO